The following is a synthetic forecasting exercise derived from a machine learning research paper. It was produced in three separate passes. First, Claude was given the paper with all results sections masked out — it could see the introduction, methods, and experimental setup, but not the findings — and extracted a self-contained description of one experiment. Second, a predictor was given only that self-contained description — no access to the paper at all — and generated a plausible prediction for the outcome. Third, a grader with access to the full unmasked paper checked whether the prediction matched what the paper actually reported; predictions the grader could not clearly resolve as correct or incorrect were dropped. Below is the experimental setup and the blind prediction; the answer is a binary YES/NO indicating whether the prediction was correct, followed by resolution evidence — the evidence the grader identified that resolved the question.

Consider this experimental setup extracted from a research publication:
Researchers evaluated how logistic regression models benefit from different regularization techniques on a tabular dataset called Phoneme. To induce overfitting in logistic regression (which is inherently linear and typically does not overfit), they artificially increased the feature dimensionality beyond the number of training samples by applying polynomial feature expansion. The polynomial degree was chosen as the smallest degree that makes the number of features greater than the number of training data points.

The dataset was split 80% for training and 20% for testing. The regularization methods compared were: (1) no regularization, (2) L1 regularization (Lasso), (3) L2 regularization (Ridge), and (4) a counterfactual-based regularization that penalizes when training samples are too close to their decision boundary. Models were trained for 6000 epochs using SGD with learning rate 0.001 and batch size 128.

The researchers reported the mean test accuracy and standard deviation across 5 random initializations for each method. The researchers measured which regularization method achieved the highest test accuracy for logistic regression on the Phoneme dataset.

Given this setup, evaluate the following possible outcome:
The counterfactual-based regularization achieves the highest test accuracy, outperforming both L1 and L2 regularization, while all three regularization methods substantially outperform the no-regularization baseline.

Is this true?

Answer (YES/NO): NO